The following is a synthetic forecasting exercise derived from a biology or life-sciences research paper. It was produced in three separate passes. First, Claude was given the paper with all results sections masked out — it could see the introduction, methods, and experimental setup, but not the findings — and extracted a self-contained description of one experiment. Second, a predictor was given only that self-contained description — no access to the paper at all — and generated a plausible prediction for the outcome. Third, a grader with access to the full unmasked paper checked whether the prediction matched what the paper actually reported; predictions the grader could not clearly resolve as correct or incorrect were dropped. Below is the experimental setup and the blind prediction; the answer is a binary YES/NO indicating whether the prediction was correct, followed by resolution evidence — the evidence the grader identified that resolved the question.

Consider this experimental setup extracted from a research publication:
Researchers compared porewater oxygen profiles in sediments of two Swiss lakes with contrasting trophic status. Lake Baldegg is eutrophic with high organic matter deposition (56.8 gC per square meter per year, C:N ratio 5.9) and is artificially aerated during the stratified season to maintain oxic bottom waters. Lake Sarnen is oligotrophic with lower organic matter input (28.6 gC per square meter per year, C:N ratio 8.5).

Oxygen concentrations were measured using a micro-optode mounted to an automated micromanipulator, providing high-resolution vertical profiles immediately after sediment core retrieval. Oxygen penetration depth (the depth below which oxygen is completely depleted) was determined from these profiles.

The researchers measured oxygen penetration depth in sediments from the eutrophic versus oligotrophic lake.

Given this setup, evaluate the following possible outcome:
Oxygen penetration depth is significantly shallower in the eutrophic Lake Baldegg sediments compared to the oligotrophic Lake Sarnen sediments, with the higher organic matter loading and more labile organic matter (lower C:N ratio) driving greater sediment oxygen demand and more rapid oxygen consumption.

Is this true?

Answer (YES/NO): YES